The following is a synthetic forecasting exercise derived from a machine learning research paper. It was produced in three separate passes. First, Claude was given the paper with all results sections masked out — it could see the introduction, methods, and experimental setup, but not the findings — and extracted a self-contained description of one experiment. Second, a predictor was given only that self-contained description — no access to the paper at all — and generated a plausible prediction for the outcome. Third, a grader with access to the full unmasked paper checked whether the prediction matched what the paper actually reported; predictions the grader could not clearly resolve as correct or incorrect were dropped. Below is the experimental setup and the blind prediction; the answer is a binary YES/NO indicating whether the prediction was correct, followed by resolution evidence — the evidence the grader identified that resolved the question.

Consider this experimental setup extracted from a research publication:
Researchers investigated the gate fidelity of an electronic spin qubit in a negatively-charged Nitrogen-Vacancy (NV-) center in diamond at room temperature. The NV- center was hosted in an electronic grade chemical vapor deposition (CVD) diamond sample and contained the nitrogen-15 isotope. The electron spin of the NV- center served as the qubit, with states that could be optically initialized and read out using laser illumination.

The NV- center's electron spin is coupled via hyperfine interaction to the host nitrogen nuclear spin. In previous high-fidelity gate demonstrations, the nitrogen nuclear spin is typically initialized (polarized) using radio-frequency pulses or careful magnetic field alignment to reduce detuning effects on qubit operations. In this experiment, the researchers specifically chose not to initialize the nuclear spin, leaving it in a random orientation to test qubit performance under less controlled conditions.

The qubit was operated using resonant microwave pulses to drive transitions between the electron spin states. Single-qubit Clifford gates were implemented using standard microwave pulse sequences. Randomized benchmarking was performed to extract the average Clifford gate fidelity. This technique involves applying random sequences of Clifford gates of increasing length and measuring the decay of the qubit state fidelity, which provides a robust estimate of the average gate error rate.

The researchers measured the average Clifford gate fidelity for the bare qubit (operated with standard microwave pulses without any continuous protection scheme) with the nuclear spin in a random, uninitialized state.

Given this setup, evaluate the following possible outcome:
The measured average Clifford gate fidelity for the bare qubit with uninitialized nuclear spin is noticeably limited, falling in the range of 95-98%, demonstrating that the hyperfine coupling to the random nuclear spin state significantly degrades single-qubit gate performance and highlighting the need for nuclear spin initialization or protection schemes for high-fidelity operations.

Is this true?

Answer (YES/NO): NO